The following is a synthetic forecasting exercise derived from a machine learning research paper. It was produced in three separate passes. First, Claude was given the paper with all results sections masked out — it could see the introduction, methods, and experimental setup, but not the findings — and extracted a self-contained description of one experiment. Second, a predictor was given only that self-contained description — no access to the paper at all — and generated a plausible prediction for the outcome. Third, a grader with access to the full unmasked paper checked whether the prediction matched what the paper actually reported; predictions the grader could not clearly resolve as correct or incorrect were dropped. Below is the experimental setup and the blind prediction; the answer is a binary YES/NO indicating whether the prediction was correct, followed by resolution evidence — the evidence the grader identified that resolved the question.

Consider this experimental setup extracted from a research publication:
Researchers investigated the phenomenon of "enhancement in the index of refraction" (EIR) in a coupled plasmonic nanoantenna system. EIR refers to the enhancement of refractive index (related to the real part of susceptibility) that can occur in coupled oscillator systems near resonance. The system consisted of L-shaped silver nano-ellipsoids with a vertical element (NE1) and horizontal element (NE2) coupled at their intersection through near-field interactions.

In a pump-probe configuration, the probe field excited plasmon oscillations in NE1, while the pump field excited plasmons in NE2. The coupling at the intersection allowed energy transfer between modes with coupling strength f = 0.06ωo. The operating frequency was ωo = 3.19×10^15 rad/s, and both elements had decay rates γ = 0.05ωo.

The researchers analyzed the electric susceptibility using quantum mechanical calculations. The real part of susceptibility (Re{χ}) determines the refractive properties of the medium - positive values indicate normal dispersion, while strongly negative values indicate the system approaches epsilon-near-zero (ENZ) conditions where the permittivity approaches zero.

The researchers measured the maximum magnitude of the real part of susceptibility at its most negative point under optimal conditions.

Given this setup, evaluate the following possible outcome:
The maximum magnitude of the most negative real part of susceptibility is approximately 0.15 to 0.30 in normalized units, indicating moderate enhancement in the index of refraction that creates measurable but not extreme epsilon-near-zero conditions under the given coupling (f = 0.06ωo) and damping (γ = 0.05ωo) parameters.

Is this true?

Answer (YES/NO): NO